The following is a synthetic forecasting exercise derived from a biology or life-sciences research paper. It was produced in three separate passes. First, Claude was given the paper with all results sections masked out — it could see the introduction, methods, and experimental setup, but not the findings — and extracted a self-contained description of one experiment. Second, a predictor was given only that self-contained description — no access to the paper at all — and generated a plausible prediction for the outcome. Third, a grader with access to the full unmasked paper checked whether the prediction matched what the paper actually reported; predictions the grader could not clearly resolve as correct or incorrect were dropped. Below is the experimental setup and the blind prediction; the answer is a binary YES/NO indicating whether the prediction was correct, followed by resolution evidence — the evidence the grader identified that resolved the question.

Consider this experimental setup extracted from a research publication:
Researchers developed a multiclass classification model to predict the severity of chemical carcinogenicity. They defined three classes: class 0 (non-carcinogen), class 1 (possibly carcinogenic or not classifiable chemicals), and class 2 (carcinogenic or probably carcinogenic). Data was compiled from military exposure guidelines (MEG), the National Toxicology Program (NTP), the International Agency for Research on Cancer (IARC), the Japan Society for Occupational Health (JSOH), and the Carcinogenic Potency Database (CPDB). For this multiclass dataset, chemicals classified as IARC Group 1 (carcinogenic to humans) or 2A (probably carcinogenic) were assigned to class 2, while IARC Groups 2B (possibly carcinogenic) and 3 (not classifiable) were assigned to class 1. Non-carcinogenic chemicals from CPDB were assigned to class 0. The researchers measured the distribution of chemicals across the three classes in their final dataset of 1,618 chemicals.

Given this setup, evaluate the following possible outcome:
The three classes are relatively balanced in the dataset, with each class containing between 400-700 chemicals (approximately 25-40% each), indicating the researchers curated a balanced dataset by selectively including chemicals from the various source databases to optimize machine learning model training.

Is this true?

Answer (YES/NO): YES